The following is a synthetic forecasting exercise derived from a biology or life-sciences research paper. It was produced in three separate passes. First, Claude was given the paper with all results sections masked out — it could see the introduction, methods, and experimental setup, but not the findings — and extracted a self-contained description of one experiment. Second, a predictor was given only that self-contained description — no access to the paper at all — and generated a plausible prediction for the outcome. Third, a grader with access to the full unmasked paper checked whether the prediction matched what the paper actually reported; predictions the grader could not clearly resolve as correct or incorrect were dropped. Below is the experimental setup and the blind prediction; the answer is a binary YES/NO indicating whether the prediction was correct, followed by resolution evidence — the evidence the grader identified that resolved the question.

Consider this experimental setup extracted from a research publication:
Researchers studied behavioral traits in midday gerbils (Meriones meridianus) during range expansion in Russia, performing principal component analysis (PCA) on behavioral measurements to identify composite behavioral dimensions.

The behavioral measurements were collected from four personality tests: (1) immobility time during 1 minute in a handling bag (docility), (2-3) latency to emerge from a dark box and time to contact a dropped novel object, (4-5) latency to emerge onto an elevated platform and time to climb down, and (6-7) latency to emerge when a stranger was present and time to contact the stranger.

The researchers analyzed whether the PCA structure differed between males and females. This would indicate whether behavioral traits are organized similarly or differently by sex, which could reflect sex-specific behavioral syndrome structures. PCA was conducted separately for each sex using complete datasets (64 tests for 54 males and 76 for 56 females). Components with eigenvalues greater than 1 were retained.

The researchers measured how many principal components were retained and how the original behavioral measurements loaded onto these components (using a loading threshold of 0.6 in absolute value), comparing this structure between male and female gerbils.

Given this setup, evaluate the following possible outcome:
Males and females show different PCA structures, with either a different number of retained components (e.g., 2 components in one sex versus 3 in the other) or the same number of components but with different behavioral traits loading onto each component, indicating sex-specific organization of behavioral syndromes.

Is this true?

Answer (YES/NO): YES